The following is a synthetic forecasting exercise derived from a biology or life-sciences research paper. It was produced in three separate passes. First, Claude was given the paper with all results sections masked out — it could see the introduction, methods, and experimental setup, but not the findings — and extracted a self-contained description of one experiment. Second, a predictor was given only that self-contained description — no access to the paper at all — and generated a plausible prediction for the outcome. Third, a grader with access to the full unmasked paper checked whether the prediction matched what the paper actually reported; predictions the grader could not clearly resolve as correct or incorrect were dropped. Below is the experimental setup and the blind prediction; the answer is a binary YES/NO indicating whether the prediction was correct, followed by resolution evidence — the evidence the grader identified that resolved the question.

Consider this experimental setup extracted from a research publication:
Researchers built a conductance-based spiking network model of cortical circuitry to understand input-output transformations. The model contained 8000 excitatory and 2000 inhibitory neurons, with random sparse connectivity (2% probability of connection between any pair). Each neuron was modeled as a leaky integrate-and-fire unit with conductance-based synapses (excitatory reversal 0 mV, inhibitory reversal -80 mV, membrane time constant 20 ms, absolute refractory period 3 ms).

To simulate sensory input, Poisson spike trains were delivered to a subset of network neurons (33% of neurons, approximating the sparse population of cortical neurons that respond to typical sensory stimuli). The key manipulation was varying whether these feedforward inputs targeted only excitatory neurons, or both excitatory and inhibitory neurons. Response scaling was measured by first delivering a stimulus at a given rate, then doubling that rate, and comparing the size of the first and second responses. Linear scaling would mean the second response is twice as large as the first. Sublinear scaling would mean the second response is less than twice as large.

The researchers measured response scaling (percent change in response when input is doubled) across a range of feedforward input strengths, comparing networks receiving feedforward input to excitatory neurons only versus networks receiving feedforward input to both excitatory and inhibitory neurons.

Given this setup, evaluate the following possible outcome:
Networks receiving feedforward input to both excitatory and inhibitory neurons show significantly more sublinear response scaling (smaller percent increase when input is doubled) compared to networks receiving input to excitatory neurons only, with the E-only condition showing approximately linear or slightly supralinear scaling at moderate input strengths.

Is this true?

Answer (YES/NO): YES